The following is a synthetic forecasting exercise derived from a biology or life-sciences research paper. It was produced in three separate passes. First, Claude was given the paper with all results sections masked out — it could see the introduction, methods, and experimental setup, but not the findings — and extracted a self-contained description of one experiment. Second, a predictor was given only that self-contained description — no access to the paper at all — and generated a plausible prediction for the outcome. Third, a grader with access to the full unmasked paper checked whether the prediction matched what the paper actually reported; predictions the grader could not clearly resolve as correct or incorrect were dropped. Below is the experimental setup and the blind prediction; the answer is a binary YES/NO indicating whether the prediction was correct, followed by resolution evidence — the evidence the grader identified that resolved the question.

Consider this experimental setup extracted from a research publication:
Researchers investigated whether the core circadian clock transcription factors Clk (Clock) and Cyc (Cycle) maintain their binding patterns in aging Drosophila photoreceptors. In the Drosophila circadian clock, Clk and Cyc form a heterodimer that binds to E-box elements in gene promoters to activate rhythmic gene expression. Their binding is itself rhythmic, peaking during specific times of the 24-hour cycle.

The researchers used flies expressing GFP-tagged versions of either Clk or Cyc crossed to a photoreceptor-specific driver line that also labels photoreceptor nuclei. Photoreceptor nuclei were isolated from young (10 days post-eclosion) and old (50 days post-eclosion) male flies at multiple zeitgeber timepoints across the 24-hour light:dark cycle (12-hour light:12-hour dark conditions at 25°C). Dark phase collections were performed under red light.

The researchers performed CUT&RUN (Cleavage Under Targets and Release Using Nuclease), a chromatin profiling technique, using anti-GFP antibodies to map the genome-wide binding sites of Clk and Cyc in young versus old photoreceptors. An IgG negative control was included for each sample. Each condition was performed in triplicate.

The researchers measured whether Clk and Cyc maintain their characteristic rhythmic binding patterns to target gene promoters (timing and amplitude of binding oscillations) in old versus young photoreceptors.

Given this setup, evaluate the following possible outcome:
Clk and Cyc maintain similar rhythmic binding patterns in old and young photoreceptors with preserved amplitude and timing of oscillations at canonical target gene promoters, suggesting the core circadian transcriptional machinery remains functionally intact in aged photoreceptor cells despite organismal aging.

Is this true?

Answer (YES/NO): NO